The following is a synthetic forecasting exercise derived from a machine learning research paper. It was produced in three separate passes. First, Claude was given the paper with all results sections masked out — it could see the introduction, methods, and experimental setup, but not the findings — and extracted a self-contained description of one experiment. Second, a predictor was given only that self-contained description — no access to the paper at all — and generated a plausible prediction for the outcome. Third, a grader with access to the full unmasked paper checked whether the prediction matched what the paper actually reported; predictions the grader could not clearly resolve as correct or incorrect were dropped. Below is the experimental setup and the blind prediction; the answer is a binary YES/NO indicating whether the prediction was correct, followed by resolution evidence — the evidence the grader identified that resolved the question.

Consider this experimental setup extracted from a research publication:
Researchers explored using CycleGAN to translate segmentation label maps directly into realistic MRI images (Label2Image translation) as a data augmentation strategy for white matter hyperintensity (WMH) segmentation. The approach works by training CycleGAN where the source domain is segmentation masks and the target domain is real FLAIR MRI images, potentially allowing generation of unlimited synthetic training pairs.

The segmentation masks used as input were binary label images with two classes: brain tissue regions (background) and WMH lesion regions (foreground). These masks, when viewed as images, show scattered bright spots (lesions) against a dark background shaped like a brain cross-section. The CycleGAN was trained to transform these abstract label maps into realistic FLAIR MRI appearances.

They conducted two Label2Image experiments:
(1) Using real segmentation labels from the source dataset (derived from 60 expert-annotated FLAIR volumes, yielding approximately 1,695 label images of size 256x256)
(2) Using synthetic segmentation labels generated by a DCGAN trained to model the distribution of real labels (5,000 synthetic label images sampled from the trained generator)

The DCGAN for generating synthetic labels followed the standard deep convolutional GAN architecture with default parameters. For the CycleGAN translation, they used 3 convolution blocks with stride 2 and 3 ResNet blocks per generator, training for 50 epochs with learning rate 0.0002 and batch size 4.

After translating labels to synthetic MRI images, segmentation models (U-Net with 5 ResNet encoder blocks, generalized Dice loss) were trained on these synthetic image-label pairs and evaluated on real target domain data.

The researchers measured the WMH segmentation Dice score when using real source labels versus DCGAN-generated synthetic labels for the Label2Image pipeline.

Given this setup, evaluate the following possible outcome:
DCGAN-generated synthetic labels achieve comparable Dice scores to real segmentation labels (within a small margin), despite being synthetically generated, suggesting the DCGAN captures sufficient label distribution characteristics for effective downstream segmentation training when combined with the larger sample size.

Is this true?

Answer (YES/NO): NO